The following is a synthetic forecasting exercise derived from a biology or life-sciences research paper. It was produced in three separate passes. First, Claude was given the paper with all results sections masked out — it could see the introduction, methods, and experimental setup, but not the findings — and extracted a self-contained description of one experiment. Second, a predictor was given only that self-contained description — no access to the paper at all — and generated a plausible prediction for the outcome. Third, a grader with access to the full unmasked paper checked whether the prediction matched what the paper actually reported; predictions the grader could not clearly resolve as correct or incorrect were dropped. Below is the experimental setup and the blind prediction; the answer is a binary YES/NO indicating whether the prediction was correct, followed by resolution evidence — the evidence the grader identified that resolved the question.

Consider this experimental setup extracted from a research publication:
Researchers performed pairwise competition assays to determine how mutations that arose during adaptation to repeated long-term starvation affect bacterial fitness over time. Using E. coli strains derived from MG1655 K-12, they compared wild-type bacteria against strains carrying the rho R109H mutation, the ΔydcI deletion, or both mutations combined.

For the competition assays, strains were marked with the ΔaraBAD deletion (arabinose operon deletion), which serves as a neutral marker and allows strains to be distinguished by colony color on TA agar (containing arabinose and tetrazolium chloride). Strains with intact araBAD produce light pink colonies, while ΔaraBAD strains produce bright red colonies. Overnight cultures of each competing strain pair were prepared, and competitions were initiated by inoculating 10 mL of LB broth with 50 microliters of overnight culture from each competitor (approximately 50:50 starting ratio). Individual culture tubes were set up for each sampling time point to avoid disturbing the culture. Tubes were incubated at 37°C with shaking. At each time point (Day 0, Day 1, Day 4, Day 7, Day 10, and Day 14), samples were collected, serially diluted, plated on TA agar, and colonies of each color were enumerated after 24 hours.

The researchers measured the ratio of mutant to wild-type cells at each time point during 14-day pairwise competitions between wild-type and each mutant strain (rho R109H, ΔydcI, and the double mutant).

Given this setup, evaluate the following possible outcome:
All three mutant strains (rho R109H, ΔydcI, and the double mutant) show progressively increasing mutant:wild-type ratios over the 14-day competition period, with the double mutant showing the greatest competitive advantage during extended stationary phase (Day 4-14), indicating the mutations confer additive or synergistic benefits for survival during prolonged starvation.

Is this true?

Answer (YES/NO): NO